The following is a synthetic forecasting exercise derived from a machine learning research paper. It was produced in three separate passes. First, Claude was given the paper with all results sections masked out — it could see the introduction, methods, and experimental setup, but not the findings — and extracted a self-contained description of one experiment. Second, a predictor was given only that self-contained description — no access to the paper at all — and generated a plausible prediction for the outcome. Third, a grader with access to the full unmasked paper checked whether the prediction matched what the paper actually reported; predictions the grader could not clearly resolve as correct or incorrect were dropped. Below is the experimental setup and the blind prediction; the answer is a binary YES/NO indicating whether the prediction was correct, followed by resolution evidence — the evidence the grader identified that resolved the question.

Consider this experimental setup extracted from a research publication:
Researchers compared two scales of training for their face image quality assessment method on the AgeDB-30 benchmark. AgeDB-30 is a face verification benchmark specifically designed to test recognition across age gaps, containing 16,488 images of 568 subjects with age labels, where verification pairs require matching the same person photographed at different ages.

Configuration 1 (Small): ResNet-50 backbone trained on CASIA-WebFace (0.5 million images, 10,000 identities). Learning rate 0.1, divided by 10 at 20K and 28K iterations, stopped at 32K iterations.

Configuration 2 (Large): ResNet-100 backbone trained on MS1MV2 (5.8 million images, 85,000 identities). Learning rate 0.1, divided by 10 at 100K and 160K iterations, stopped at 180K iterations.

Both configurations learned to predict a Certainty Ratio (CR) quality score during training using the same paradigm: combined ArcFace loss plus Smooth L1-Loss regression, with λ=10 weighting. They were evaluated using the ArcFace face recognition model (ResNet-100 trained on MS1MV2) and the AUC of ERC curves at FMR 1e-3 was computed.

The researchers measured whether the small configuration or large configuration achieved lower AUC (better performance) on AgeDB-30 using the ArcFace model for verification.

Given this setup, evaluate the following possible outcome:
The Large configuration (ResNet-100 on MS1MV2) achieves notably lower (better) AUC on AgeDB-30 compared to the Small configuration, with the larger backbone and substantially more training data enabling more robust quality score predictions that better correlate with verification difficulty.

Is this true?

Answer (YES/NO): NO